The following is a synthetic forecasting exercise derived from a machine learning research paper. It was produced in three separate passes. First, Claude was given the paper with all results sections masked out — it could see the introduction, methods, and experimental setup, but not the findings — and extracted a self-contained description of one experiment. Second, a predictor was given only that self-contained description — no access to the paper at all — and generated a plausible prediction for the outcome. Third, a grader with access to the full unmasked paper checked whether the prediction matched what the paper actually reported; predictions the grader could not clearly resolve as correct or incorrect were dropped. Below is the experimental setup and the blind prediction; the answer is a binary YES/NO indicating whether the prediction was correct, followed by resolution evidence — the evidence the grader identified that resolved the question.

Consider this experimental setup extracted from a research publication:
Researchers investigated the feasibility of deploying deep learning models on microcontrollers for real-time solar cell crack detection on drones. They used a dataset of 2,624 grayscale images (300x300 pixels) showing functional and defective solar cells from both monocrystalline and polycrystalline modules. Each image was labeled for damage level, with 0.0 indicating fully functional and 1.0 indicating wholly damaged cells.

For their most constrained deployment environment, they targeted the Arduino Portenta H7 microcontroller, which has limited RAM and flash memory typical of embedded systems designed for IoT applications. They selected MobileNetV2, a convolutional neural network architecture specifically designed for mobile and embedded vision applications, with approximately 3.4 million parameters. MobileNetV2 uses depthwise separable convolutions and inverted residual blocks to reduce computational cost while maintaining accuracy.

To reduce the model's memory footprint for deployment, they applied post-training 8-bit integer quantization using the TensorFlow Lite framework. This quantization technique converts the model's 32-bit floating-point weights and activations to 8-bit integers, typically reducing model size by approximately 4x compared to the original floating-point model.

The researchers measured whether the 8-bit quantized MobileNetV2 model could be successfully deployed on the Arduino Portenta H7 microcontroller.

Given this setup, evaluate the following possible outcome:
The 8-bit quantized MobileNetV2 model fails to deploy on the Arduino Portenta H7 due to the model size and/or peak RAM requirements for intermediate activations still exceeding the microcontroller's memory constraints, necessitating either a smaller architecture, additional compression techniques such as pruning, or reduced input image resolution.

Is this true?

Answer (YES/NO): YES